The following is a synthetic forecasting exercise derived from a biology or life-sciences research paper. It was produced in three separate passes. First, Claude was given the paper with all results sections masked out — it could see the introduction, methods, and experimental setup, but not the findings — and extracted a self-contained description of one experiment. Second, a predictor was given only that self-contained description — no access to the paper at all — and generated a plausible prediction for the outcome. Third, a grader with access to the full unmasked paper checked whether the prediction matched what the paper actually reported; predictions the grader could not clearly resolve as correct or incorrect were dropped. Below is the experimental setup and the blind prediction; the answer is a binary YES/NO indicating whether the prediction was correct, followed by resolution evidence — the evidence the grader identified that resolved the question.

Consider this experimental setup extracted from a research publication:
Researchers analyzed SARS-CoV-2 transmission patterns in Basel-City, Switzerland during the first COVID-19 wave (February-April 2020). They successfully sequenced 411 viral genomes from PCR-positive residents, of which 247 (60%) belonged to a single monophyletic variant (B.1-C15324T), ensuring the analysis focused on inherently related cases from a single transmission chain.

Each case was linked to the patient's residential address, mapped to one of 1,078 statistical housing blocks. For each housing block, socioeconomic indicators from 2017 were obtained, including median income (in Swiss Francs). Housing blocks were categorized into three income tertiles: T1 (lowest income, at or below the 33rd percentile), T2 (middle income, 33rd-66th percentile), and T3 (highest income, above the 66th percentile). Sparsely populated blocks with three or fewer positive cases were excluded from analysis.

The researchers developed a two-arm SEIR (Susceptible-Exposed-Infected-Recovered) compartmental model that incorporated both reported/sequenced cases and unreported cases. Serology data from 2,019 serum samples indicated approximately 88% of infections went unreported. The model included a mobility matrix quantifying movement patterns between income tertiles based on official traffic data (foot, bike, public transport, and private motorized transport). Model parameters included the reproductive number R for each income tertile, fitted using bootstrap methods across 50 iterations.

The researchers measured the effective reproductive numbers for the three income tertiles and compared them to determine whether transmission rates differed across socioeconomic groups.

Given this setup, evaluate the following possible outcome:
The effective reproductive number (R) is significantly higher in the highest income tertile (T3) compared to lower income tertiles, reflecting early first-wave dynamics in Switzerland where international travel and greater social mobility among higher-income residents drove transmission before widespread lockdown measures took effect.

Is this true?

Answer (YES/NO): NO